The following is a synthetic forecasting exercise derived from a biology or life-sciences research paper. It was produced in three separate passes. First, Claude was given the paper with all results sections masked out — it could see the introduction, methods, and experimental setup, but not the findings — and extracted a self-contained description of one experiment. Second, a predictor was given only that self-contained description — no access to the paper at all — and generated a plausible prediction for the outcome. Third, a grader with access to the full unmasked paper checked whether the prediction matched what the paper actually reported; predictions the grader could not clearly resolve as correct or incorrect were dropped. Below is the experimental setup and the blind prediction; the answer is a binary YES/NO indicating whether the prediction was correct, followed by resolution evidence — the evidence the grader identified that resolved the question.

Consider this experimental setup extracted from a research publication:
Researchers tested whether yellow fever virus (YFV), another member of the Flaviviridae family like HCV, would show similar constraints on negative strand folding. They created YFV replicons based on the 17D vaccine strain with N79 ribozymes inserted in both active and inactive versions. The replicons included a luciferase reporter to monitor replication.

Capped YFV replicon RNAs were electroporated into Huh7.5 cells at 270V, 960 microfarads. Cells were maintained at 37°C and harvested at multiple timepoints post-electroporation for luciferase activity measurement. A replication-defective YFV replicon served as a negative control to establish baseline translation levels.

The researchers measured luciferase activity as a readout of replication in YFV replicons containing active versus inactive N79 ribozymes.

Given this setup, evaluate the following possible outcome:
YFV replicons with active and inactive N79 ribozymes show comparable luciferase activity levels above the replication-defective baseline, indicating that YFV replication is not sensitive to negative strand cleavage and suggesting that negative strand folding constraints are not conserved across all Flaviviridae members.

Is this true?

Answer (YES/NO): YES